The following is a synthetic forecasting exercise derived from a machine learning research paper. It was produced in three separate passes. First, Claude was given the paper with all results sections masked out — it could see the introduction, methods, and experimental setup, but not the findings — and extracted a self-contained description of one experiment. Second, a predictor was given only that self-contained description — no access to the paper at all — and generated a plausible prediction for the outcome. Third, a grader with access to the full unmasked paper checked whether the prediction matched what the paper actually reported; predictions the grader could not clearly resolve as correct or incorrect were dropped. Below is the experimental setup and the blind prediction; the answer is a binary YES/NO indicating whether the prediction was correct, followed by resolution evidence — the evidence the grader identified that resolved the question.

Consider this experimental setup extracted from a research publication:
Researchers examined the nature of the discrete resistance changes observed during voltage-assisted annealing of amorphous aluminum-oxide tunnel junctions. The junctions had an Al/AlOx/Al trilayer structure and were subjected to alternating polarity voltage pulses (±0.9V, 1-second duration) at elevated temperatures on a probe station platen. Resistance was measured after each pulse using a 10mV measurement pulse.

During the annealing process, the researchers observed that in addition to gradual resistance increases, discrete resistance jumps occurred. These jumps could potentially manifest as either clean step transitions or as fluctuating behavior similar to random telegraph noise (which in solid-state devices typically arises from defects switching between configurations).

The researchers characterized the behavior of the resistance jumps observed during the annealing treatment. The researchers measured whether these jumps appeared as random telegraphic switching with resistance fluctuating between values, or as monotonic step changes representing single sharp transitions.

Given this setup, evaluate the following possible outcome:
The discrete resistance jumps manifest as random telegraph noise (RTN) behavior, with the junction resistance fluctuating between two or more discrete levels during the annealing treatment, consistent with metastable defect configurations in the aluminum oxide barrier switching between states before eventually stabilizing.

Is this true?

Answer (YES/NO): NO